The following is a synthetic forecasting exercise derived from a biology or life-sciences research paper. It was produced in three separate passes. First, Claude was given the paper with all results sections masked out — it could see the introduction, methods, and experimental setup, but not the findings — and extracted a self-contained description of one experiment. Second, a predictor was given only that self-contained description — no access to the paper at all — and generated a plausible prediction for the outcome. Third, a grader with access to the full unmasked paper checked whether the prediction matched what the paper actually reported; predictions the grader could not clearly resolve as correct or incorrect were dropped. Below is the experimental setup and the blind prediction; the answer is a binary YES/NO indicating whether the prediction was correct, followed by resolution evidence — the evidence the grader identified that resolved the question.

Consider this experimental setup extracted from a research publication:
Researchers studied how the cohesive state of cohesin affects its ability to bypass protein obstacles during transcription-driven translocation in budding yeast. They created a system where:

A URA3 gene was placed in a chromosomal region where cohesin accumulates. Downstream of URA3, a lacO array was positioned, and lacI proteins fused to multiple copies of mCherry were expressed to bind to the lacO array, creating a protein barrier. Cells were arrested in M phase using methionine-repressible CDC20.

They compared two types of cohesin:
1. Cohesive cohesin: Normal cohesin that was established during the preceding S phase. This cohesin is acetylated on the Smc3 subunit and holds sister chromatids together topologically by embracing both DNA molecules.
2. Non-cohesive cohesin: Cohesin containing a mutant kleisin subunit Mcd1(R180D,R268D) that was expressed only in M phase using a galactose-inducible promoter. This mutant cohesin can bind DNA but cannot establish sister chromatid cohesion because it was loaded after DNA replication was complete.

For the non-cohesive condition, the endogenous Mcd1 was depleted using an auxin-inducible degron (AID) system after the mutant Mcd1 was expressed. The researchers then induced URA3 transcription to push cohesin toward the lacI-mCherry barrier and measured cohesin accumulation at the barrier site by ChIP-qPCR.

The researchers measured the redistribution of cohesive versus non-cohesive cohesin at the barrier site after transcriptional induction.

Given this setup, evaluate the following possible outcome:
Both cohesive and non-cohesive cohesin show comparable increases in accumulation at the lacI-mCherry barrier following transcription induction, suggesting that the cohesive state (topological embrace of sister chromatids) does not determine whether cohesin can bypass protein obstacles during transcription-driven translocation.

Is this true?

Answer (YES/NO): NO